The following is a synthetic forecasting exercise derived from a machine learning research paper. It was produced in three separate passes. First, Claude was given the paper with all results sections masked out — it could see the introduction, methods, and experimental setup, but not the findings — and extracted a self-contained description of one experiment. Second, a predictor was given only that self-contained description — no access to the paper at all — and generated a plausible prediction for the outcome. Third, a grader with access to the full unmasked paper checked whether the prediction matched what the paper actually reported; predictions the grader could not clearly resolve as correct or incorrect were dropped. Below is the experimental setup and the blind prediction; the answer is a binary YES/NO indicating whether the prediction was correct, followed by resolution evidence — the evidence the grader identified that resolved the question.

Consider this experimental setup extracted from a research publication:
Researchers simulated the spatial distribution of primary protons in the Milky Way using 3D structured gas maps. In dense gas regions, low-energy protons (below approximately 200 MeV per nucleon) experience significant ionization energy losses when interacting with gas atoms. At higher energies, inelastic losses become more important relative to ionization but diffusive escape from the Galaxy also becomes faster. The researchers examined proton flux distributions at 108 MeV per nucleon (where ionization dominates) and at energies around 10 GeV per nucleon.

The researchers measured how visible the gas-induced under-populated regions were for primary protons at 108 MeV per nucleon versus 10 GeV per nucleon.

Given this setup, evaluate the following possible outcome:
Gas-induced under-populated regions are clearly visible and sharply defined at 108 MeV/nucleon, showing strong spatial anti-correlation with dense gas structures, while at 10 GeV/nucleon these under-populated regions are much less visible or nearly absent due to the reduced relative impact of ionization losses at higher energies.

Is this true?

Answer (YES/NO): YES